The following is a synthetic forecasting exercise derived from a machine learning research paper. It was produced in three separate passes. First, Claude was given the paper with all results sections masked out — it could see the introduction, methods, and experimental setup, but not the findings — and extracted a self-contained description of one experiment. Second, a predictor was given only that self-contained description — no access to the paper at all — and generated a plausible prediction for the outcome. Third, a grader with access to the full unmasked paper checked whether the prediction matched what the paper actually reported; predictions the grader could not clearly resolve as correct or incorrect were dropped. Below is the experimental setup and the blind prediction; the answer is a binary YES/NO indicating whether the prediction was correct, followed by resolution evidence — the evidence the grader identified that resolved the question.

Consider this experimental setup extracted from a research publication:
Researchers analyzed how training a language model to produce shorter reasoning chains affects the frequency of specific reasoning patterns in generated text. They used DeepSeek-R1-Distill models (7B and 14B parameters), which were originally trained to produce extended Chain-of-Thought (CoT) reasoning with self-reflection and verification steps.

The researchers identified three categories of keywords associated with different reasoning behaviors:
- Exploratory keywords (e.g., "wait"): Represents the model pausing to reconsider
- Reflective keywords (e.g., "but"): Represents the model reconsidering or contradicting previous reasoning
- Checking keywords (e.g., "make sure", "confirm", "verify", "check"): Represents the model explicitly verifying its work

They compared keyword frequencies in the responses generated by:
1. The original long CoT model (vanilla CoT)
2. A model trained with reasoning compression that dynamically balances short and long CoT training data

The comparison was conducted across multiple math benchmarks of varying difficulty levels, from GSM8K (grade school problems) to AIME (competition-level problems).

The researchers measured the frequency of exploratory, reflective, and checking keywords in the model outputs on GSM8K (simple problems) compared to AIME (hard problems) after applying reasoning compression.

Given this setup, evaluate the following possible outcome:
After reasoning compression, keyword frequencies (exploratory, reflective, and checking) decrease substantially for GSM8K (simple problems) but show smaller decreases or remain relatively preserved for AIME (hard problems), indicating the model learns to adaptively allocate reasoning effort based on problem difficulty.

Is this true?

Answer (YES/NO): YES